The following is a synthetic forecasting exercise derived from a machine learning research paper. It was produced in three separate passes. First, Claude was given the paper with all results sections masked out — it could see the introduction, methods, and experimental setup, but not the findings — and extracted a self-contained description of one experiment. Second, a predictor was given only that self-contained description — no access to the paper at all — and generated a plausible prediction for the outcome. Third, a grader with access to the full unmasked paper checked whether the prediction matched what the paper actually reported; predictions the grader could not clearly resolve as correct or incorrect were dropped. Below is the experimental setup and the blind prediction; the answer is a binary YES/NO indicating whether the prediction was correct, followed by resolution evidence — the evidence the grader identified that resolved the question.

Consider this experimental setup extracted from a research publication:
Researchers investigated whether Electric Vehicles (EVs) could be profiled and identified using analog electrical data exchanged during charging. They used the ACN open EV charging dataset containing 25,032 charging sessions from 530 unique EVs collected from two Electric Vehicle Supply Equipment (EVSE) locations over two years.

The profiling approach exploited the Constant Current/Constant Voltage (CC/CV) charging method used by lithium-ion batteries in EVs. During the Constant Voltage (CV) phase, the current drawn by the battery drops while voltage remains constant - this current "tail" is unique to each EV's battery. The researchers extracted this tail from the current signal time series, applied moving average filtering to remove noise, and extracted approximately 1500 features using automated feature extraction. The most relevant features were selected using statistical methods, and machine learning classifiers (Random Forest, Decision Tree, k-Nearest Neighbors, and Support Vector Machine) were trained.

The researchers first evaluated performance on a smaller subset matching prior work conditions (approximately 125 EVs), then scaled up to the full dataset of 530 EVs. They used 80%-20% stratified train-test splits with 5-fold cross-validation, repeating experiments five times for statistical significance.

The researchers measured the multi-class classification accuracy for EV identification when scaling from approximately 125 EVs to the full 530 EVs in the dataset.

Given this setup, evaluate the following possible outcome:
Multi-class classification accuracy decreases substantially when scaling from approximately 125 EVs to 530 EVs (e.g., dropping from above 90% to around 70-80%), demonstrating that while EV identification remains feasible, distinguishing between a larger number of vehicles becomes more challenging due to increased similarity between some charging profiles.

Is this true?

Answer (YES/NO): NO